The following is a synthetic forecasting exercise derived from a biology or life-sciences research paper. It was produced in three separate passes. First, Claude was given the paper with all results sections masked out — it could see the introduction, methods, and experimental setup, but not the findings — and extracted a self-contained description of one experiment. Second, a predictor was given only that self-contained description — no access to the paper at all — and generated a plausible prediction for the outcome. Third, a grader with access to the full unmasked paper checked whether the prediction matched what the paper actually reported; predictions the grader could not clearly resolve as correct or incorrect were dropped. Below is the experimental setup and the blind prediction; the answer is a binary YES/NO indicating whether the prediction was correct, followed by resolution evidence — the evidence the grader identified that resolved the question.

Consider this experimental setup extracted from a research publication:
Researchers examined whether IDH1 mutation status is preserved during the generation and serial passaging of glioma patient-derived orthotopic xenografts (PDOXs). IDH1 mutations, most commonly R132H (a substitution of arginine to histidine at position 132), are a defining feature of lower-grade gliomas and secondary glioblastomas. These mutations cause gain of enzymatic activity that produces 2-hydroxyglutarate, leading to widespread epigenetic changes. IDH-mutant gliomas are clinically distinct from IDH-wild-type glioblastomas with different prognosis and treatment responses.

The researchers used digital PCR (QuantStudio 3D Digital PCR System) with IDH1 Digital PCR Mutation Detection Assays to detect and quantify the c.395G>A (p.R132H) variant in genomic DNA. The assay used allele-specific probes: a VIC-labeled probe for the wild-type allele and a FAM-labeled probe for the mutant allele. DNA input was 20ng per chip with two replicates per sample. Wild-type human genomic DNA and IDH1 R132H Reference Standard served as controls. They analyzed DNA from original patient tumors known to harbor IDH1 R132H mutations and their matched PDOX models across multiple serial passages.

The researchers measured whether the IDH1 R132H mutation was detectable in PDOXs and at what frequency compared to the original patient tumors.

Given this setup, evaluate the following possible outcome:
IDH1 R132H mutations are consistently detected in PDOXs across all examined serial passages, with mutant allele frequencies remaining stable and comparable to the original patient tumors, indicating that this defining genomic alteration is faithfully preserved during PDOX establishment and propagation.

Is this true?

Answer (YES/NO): NO